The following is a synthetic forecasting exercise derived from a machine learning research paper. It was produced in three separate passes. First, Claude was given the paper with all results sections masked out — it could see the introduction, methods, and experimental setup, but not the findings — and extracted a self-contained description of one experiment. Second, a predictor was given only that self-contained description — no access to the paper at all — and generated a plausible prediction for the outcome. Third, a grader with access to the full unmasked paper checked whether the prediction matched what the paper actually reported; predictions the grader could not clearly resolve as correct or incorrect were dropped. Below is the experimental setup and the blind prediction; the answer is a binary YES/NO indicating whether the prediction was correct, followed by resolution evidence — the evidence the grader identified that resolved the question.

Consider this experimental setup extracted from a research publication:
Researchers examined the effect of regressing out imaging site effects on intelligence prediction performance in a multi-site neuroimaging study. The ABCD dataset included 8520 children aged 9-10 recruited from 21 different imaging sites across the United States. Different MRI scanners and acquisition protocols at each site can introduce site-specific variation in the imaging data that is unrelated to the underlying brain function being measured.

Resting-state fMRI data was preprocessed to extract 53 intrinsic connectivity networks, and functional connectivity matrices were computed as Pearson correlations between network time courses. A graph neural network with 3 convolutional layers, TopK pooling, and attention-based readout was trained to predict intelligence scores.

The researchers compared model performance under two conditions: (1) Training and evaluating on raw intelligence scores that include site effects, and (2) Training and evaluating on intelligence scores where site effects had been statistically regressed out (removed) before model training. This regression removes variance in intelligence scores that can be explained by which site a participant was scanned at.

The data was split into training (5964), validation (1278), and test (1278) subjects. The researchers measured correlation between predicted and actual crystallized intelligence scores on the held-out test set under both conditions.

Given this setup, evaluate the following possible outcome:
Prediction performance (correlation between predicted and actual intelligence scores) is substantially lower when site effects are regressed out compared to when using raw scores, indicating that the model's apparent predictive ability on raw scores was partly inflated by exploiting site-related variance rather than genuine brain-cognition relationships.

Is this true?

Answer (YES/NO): YES